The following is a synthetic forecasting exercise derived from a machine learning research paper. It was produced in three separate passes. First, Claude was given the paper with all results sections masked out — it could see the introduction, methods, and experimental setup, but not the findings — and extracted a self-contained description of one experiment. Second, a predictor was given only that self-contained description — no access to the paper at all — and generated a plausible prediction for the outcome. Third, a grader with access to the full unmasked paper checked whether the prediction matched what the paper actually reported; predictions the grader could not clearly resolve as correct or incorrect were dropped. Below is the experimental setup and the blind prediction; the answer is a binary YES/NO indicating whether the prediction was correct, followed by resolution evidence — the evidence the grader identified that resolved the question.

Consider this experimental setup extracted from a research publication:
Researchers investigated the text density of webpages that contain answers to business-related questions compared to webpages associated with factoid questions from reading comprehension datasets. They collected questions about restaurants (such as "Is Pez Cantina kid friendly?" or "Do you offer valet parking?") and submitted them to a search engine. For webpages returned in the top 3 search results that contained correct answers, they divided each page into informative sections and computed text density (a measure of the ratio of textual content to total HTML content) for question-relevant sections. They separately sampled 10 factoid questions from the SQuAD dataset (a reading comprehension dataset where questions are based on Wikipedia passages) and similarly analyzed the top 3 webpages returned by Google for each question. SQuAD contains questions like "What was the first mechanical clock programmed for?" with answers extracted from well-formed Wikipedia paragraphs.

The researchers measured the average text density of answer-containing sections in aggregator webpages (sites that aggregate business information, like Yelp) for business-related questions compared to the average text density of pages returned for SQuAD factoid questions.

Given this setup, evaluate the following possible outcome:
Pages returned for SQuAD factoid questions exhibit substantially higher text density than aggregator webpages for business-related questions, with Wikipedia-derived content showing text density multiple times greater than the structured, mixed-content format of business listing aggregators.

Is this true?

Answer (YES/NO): YES